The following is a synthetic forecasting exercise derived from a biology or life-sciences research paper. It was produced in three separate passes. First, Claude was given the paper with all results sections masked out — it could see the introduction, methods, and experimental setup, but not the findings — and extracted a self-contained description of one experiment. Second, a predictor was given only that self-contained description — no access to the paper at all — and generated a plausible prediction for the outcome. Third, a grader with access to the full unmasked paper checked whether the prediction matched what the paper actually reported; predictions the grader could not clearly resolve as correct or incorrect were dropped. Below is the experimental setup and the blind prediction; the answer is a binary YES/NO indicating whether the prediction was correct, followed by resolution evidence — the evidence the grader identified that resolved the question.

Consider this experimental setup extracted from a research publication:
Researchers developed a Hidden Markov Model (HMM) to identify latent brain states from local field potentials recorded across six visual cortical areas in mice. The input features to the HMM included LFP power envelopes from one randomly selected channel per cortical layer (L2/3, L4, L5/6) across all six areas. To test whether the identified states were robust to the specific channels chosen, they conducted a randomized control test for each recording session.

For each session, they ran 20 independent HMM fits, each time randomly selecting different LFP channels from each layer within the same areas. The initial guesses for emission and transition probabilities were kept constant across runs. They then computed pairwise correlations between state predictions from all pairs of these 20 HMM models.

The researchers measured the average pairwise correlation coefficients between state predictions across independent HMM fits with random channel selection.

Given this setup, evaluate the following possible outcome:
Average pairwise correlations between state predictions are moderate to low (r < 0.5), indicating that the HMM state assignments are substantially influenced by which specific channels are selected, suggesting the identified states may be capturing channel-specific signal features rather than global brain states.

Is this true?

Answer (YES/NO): NO